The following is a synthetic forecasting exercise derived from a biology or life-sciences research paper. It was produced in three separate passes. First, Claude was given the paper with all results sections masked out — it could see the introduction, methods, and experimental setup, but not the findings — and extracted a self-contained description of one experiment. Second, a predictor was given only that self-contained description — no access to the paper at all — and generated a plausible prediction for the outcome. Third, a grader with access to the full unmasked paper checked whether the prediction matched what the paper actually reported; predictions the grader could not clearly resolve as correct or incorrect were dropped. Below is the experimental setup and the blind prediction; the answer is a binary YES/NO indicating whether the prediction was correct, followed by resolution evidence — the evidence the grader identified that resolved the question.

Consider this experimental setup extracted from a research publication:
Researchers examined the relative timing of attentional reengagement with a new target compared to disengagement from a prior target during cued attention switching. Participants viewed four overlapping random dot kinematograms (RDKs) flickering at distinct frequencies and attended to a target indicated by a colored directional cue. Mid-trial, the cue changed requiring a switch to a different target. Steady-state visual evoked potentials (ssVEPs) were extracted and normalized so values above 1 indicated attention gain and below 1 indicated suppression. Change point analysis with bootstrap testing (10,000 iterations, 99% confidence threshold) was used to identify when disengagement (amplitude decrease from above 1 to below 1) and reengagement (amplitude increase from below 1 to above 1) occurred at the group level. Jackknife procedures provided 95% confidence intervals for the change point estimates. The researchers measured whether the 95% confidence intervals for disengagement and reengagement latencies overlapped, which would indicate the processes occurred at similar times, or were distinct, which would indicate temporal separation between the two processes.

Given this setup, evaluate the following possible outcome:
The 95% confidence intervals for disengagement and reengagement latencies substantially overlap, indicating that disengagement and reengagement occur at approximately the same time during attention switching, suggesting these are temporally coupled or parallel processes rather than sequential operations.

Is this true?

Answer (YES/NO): NO